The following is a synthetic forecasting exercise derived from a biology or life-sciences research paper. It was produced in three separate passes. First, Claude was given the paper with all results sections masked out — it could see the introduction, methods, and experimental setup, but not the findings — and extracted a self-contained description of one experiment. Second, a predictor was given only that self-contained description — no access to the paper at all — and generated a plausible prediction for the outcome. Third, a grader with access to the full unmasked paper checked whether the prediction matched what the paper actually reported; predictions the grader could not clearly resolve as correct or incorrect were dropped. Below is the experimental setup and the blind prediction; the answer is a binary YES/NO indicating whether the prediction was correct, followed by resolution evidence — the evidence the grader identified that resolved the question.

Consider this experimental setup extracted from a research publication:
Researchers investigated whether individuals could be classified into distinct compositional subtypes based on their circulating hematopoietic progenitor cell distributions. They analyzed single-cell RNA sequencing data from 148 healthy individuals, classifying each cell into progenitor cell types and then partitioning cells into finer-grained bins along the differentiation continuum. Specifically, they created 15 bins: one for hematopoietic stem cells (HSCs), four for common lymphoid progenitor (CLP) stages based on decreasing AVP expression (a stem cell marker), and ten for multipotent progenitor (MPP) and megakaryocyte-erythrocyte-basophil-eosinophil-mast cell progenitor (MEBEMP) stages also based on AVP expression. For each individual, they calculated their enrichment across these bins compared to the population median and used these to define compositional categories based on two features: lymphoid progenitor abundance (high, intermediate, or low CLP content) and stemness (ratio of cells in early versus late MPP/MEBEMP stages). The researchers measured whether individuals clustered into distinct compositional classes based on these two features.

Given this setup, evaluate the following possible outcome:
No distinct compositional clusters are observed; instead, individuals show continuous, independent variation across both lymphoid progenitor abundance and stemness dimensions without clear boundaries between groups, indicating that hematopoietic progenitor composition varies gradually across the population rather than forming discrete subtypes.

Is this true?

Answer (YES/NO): NO